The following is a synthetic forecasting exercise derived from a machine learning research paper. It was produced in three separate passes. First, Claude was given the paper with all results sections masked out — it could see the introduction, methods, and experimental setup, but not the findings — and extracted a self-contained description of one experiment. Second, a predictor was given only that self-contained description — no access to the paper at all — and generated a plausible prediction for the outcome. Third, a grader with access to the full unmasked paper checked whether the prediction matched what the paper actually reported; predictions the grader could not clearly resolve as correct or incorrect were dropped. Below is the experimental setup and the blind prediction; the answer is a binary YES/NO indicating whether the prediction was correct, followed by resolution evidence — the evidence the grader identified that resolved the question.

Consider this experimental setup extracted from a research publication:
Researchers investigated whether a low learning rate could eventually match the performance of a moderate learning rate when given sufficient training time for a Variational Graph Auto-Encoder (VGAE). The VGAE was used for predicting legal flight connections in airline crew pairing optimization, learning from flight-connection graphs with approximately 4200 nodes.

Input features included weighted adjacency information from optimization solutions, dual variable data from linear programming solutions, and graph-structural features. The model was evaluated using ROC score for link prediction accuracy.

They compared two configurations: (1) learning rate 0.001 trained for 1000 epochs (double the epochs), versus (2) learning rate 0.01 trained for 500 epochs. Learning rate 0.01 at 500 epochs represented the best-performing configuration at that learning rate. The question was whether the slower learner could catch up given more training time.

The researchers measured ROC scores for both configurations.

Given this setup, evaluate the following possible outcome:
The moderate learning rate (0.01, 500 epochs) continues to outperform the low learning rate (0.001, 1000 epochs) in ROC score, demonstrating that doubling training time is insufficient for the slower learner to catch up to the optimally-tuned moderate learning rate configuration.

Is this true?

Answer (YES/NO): YES